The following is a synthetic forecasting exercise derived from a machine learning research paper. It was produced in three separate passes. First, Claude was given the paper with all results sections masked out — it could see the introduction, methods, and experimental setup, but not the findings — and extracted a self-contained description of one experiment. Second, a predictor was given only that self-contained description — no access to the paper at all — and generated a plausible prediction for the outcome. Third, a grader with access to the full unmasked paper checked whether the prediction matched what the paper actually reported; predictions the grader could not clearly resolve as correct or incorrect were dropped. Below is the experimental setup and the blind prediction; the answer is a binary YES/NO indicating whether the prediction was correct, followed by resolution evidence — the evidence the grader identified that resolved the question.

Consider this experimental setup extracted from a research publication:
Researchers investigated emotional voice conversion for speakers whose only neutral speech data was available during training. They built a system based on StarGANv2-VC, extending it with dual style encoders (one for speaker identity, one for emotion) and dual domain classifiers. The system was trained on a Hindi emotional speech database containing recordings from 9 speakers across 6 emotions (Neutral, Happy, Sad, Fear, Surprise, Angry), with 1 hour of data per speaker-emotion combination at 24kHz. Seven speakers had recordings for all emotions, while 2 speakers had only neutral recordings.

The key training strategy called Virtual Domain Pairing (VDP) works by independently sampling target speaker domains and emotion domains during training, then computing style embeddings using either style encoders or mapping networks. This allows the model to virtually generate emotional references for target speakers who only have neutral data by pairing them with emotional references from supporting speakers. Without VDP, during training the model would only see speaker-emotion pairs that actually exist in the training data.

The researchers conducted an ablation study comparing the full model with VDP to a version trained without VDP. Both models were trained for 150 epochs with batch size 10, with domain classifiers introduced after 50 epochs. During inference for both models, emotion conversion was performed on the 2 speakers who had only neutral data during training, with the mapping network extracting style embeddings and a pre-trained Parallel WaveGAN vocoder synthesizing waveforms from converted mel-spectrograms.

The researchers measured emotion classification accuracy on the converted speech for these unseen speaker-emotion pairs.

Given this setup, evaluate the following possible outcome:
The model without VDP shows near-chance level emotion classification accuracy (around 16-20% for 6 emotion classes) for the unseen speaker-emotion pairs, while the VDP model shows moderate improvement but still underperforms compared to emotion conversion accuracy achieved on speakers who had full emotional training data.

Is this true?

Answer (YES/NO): NO